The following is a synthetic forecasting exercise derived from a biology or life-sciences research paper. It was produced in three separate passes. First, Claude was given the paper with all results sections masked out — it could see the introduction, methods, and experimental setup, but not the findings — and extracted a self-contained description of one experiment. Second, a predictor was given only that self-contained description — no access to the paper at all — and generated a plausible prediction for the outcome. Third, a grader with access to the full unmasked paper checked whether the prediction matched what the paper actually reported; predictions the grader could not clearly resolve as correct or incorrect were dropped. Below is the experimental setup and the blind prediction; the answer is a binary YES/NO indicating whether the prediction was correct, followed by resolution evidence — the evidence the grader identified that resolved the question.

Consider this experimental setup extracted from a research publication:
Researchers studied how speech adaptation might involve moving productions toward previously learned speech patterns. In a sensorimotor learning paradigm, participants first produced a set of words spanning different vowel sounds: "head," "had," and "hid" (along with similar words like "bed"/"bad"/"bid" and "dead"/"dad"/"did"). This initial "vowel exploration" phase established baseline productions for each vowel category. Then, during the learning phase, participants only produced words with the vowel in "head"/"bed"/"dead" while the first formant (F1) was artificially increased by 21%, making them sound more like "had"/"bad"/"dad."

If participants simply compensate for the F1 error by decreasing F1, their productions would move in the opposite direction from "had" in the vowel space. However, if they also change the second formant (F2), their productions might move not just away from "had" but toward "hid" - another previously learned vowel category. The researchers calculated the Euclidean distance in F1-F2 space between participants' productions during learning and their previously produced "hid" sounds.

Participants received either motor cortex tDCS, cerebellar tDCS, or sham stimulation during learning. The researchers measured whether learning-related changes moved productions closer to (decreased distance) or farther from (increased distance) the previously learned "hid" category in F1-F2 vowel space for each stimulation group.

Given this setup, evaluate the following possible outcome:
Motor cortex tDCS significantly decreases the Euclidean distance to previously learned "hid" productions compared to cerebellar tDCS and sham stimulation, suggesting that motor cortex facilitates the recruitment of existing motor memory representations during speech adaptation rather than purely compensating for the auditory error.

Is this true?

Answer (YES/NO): NO